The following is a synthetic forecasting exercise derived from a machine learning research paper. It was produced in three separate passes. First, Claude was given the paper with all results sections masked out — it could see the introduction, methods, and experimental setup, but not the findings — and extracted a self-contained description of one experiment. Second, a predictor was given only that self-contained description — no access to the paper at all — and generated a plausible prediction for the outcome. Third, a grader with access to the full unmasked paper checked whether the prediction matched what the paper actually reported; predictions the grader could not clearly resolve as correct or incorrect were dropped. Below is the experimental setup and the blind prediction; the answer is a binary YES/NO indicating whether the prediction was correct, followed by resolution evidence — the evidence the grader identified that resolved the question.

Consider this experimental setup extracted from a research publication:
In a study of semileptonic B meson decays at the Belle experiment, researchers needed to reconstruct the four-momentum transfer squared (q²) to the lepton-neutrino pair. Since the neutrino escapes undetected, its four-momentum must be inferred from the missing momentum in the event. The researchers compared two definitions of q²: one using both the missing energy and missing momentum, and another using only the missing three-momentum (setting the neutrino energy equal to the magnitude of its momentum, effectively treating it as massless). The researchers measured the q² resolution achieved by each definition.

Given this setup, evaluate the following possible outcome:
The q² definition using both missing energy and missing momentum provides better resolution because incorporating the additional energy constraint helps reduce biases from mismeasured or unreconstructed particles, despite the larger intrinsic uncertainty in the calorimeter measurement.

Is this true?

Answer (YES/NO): NO